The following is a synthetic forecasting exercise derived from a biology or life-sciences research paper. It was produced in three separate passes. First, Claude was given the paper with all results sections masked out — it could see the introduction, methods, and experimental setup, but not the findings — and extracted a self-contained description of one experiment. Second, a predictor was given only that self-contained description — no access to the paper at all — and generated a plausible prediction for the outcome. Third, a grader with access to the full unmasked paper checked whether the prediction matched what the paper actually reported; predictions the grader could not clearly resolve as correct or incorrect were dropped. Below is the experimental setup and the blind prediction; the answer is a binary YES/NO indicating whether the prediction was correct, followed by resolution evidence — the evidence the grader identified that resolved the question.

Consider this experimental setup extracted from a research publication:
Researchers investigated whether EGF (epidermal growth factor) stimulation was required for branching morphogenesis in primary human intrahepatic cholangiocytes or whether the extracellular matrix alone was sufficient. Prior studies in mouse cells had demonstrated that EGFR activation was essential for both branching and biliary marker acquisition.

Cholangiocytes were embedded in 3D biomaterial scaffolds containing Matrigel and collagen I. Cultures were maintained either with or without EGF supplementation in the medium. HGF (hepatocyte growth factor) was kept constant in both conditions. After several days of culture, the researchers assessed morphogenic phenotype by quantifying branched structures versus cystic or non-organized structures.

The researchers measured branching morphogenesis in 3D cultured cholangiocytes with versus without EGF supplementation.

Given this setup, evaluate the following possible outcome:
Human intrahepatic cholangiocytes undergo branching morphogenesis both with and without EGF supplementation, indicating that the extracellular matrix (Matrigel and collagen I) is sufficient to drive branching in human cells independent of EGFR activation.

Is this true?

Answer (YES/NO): NO